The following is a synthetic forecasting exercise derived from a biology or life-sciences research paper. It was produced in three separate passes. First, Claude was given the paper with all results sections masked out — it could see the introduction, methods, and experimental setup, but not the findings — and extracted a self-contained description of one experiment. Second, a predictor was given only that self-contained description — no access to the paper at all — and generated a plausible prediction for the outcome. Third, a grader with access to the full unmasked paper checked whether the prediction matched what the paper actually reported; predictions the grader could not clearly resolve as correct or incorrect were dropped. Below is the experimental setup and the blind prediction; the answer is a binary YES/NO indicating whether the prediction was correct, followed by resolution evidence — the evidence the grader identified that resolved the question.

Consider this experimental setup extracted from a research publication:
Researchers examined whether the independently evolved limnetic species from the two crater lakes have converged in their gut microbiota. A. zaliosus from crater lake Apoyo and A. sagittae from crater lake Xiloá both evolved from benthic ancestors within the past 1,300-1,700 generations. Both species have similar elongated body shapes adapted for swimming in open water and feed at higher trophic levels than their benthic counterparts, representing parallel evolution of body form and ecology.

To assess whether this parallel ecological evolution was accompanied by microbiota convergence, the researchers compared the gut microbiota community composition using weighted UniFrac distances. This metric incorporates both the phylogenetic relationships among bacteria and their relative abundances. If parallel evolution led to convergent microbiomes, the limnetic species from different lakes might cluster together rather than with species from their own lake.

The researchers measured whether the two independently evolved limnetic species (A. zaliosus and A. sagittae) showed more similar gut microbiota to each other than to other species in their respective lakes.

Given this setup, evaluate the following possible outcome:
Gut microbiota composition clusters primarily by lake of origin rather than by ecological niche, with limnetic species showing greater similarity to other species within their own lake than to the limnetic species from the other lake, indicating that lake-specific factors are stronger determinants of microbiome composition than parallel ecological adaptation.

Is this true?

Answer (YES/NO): YES